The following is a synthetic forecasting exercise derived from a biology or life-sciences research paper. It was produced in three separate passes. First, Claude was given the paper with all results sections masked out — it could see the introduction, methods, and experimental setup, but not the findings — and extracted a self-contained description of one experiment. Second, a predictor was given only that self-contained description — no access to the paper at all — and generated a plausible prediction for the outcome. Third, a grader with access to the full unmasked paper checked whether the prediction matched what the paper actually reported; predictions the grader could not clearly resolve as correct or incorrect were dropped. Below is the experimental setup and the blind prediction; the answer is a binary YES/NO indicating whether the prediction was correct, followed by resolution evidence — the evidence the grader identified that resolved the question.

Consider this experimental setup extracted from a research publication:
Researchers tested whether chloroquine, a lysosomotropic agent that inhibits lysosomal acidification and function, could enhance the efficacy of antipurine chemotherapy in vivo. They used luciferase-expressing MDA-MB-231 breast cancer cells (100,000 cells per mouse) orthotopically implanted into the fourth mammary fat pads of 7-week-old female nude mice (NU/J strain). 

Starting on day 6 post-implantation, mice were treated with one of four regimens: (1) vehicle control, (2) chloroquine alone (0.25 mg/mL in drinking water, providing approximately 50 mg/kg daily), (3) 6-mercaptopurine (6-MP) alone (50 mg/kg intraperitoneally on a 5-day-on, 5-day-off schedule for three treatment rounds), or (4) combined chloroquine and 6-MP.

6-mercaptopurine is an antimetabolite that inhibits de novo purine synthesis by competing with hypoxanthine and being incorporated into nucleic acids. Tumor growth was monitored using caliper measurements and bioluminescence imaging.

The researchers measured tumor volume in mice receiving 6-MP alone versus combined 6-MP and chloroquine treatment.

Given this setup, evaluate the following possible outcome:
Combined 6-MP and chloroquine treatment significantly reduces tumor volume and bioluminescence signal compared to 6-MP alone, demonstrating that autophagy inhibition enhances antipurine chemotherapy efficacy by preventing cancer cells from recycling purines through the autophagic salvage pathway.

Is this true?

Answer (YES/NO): NO